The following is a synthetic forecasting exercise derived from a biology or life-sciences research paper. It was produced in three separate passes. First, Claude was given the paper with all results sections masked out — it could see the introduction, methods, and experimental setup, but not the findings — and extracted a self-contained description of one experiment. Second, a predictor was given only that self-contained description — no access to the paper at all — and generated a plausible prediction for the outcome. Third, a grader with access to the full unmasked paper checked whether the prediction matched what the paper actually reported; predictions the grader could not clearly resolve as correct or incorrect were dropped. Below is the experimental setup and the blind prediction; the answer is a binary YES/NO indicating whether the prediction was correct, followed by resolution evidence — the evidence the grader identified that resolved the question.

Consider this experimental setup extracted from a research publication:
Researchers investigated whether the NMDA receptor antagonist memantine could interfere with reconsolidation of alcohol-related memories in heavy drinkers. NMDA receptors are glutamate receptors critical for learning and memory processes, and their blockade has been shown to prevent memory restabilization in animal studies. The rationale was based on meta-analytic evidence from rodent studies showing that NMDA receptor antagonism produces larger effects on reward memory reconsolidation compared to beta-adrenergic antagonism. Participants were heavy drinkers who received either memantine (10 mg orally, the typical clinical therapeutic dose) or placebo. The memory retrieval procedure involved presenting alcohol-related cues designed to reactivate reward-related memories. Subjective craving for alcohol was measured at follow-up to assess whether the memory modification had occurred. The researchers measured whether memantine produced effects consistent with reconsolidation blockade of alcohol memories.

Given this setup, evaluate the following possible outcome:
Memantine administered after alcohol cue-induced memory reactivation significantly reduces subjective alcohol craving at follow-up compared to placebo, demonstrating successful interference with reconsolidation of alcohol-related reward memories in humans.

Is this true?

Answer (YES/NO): NO